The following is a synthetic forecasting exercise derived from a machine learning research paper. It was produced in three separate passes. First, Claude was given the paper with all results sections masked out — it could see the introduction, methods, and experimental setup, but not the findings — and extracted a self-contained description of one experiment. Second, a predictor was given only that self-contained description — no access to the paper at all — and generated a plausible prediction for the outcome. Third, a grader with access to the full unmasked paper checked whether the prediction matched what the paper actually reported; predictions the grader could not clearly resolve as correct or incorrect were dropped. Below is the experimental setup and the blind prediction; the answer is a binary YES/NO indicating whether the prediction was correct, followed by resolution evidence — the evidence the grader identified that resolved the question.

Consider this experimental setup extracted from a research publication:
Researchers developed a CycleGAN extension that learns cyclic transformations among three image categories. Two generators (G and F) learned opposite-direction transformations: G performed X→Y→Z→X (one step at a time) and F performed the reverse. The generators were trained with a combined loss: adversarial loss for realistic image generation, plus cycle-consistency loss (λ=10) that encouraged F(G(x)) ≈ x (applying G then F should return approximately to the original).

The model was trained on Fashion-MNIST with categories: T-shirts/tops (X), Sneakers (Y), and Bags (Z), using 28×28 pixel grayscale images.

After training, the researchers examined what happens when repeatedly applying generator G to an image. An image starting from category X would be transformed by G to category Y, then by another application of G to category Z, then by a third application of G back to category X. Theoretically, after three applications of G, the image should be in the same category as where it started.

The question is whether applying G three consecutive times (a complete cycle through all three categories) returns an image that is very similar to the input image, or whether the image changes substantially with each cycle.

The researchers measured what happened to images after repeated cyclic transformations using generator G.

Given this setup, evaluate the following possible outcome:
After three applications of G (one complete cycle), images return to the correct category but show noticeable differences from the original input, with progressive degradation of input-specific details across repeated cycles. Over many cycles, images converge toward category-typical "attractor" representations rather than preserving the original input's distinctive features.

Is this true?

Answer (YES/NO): YES